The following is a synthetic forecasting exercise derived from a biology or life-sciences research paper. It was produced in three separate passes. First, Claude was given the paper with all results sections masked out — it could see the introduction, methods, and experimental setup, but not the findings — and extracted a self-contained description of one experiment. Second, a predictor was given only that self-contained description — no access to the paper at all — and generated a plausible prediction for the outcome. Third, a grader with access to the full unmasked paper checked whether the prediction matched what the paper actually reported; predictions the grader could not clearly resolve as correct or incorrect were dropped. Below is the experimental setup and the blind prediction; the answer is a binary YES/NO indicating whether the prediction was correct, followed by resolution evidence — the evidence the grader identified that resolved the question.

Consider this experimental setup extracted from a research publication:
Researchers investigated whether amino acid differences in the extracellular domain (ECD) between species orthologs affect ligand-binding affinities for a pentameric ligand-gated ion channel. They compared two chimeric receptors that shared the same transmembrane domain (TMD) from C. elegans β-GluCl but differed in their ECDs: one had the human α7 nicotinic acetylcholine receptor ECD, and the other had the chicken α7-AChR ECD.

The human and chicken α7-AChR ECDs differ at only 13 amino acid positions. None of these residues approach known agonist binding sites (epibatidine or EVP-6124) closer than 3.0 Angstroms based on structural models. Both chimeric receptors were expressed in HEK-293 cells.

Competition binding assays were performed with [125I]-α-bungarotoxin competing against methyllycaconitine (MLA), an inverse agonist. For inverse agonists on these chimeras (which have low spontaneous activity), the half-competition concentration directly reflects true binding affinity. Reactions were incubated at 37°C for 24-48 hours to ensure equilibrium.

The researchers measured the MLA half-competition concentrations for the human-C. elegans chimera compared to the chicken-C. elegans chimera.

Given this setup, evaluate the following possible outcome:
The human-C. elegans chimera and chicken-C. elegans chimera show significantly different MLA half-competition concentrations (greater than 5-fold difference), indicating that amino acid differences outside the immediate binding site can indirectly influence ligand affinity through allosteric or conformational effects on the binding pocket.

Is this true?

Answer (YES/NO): YES